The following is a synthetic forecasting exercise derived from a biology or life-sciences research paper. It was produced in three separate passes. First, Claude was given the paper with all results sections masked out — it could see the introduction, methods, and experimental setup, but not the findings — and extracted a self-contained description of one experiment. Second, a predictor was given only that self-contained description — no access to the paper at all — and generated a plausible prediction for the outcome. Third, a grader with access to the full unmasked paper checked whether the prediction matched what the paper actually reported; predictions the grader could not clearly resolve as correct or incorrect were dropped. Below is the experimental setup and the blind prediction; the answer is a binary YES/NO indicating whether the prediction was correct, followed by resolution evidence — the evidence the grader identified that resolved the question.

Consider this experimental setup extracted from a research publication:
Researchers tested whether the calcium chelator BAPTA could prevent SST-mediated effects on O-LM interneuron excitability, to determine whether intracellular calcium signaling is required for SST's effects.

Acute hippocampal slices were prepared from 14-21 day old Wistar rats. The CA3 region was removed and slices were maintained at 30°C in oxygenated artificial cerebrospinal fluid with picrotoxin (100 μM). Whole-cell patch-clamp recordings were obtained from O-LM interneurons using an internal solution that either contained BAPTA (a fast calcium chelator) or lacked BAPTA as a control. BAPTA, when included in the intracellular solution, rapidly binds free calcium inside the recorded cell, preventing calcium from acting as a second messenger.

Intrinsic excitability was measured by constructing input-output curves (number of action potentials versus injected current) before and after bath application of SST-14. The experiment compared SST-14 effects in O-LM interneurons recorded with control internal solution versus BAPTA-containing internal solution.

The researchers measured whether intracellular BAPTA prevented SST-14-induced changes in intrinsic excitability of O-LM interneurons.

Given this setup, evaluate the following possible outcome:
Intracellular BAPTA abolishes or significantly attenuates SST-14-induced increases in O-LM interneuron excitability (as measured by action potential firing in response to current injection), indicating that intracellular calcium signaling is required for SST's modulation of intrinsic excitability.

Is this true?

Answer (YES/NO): NO